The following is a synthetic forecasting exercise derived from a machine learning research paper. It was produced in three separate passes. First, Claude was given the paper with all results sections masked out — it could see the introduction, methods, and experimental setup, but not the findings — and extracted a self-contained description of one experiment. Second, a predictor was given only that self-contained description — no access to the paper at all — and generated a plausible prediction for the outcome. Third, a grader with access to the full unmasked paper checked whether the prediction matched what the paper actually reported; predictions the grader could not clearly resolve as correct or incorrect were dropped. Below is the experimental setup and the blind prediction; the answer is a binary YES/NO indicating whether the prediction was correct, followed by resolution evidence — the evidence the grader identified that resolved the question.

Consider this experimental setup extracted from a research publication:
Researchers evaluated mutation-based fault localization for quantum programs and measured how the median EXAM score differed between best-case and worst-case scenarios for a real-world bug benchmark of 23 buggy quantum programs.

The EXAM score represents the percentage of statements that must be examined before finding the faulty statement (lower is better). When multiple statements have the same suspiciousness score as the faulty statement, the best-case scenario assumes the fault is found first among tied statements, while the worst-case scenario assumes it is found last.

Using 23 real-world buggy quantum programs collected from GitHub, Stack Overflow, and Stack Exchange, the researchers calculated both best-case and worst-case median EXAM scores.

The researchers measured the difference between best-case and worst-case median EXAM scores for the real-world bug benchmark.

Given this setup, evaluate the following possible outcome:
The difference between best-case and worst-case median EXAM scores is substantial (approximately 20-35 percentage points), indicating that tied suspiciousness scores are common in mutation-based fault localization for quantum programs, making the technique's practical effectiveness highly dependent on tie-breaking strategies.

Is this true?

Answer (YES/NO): NO